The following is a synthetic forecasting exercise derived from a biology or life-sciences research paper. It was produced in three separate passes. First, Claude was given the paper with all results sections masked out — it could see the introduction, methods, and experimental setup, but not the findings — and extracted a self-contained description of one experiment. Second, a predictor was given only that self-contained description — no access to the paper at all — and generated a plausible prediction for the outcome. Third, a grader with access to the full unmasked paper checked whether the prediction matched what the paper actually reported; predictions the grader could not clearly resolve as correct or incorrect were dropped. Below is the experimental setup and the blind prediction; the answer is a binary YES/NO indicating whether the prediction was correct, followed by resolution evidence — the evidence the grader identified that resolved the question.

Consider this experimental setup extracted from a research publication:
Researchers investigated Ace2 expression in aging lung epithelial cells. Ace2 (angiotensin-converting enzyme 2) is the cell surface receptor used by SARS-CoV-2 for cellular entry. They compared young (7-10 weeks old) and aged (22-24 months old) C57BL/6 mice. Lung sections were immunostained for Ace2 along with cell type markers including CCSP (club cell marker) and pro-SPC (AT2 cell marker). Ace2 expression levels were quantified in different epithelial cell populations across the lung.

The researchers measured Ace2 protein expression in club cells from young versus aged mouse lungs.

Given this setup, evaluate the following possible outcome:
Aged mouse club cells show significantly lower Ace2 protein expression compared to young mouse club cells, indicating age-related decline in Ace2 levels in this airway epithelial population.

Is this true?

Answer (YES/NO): NO